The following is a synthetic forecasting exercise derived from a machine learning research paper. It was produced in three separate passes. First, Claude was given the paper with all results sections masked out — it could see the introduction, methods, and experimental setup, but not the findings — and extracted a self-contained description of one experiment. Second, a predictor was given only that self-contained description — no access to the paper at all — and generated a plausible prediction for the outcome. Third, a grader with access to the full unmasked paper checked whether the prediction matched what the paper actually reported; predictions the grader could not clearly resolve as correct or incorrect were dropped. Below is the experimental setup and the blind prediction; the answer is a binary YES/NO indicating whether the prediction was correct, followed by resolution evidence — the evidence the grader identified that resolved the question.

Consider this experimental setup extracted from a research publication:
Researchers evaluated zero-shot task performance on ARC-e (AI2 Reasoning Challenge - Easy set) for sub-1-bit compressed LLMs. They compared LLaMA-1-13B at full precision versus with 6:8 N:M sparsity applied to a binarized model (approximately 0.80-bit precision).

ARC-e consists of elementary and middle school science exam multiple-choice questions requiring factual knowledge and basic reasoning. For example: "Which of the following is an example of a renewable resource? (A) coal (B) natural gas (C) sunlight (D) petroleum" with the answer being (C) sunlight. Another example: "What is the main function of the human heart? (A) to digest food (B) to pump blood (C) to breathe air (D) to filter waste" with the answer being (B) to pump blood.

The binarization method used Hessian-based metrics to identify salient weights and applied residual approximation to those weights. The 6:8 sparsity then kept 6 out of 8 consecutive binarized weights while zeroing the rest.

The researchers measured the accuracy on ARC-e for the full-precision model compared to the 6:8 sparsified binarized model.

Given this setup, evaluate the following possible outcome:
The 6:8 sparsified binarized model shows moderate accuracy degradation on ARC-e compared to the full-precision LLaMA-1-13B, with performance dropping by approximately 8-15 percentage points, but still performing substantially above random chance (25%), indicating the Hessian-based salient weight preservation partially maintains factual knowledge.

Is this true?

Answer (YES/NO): YES